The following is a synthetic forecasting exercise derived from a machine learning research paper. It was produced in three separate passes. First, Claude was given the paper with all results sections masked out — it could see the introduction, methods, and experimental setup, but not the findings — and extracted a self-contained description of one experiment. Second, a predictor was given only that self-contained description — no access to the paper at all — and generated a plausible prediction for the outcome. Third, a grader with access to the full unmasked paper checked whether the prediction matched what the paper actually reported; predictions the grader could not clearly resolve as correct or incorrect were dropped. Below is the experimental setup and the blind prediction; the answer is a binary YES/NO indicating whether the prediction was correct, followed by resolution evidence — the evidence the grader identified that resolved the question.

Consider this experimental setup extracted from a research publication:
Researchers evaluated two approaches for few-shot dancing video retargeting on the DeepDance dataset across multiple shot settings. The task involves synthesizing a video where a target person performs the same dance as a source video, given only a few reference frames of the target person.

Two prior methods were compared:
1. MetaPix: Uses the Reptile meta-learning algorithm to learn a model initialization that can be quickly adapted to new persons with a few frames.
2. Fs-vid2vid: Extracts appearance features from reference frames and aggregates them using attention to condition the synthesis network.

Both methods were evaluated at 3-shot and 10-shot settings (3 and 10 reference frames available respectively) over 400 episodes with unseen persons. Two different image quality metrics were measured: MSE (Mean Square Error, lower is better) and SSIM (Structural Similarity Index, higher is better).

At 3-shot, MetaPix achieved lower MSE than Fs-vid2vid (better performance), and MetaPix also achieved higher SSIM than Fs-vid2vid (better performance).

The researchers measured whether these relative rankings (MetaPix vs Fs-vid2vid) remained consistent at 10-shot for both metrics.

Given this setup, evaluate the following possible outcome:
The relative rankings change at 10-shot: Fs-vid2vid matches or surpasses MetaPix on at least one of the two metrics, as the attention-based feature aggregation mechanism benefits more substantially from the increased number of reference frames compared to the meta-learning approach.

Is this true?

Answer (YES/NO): YES